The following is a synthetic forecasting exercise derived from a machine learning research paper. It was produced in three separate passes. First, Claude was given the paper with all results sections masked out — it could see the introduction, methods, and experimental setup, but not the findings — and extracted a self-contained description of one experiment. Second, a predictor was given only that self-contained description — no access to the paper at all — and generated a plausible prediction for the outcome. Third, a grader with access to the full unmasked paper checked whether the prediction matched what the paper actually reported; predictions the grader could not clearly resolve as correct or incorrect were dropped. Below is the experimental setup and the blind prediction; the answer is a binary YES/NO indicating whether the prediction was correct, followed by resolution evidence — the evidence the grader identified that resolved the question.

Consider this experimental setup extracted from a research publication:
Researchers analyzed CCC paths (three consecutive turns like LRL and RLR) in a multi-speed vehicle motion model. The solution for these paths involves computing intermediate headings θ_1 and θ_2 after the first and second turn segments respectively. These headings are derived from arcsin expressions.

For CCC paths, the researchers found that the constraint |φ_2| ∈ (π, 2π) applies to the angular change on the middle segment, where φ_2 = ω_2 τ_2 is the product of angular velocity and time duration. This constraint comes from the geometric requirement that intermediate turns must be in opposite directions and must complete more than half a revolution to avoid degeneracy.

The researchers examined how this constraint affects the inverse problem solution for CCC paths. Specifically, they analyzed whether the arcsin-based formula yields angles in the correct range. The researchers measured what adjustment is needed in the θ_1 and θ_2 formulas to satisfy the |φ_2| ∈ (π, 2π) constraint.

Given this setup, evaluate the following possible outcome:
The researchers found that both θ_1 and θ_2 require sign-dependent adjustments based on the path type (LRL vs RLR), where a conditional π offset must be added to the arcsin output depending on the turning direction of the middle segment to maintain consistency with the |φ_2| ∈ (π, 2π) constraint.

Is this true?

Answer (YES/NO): NO